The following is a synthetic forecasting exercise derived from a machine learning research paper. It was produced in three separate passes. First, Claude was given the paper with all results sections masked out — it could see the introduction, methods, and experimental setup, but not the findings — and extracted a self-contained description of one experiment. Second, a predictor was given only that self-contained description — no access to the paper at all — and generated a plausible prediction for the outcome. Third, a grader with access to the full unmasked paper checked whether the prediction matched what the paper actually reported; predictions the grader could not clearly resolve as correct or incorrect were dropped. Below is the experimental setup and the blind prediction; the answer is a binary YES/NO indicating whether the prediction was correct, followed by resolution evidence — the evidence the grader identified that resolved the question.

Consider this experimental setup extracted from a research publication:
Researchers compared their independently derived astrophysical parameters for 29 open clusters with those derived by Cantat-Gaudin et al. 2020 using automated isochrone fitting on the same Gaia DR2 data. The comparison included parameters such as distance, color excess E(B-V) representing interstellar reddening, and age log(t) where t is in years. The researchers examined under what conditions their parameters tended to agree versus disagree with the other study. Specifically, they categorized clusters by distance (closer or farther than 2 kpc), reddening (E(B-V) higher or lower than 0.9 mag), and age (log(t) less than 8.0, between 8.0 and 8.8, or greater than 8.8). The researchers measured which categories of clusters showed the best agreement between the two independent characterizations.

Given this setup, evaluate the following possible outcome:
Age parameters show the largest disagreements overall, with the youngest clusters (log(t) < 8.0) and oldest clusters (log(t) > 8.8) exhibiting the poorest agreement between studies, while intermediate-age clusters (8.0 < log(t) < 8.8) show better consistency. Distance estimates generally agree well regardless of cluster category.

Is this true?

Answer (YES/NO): NO